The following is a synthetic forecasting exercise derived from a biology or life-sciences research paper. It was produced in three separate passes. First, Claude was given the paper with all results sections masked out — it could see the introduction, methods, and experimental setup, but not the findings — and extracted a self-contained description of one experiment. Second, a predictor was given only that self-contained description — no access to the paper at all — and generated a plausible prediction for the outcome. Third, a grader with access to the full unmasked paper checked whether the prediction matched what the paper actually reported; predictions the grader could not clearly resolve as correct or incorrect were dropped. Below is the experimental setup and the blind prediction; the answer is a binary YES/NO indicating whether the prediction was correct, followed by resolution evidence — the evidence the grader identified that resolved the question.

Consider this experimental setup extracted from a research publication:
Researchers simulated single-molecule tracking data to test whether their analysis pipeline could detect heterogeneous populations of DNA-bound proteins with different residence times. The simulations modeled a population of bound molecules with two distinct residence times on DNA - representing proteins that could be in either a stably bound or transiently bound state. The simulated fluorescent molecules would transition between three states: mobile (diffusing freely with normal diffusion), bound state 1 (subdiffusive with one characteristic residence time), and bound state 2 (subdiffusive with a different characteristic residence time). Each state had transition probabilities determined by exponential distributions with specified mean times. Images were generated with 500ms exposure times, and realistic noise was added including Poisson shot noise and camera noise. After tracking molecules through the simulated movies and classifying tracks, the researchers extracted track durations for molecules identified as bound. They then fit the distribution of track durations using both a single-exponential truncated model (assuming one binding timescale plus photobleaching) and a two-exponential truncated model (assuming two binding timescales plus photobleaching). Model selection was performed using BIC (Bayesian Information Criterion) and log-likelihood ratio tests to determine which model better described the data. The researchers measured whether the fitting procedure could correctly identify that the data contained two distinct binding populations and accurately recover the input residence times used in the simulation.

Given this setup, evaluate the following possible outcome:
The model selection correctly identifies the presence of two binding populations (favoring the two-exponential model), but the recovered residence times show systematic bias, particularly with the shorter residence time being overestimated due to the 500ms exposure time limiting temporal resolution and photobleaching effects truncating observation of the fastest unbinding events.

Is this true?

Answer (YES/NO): NO